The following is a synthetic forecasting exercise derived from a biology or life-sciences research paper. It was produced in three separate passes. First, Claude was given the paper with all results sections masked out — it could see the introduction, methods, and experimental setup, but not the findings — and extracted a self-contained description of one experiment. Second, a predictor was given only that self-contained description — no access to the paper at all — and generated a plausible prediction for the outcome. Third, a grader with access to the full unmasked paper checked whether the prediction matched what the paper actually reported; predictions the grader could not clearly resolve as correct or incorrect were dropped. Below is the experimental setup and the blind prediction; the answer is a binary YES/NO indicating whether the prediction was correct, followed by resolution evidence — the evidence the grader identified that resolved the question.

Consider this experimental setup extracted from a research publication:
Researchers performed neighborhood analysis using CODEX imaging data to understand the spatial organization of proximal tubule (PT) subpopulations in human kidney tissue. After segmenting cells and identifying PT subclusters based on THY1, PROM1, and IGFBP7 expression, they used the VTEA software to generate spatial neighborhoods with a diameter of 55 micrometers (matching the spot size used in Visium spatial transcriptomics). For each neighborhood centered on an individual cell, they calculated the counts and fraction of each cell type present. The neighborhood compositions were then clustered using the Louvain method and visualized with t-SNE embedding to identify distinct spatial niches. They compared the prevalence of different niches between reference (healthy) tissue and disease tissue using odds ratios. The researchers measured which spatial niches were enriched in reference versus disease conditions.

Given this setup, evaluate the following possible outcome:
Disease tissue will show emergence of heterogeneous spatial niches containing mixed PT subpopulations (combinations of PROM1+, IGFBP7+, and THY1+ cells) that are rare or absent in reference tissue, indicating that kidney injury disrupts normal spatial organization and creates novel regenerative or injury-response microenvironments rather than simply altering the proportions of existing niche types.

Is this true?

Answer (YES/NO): NO